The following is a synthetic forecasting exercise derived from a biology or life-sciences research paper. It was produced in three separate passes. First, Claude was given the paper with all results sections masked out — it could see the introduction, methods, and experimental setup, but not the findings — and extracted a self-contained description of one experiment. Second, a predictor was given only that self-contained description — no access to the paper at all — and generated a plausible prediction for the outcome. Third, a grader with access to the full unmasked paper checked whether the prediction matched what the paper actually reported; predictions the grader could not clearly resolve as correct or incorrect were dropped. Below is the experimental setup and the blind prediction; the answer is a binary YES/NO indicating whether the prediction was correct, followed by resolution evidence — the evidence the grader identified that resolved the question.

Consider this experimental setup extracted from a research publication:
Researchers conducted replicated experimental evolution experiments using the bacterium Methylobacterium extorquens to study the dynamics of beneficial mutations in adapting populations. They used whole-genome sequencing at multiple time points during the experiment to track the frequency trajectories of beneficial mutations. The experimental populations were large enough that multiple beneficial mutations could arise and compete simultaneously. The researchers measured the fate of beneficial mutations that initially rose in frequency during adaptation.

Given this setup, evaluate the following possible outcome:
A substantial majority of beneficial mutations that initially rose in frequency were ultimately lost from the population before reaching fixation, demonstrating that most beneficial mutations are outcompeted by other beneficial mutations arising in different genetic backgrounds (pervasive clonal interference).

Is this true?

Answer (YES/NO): YES